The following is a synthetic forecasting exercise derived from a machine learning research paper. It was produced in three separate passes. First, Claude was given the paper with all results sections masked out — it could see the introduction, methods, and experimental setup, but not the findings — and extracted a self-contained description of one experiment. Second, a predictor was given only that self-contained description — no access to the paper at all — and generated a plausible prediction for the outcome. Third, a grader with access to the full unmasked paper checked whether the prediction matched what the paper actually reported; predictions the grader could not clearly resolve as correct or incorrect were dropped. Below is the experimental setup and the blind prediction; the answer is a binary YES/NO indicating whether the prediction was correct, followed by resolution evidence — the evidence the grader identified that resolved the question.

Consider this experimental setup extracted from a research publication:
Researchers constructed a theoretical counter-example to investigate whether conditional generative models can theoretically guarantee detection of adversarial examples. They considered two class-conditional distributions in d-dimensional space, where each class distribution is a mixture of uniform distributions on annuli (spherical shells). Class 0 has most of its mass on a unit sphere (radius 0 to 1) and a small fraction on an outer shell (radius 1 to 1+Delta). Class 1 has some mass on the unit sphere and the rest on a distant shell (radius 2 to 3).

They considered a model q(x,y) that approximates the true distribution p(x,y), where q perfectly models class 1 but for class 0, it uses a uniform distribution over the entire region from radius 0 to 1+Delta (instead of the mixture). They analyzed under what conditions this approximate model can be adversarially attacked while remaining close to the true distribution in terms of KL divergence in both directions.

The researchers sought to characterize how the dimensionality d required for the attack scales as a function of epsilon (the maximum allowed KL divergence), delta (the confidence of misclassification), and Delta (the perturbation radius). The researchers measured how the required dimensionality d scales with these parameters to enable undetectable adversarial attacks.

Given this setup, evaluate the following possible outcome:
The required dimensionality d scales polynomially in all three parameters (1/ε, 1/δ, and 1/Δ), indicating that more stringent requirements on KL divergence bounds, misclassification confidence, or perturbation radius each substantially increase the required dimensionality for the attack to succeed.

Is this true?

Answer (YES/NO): NO